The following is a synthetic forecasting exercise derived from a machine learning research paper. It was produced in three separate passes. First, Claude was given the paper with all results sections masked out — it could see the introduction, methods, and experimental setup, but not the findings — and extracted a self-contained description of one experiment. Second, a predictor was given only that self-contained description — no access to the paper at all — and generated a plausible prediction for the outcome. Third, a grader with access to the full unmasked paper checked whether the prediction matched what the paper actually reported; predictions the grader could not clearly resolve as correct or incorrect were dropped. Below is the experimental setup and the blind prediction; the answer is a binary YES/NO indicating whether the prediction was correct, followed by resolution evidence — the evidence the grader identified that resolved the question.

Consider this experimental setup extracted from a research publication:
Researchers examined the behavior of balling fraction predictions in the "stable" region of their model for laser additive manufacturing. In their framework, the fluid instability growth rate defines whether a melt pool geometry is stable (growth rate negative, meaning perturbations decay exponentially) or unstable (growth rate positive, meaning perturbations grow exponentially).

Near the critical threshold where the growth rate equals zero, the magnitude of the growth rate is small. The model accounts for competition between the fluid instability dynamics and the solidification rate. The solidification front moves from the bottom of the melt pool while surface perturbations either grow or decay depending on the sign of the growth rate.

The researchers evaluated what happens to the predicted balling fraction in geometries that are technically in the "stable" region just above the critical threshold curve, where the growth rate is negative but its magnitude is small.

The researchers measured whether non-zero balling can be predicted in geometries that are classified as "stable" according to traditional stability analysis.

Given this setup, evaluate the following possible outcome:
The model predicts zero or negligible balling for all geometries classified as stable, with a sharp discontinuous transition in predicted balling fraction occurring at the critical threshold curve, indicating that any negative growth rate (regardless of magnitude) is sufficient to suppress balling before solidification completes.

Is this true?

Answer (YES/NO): NO